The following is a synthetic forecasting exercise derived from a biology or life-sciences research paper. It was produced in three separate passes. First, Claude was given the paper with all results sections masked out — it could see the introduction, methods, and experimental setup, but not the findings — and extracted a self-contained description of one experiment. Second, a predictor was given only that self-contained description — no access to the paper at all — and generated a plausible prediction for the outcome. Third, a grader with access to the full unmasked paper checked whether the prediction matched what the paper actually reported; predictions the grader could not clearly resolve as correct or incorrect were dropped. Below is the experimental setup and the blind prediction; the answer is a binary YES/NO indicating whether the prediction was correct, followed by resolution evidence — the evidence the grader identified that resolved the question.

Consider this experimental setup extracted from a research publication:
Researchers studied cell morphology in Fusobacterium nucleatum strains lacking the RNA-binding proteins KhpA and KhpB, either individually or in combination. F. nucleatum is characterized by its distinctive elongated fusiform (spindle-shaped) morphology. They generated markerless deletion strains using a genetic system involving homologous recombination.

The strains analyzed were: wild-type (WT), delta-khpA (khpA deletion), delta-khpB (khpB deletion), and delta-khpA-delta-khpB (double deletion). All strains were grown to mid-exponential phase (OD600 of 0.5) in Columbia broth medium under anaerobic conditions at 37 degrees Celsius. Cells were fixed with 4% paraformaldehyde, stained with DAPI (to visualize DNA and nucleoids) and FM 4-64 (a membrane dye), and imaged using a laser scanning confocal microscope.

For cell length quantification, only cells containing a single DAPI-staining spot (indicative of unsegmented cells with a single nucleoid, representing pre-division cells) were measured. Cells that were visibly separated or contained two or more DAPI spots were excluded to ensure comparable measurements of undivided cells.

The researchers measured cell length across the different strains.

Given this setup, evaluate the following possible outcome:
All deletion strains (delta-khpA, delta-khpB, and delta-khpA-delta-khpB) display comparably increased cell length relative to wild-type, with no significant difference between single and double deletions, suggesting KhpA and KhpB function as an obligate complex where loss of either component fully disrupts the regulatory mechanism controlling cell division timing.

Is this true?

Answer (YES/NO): NO